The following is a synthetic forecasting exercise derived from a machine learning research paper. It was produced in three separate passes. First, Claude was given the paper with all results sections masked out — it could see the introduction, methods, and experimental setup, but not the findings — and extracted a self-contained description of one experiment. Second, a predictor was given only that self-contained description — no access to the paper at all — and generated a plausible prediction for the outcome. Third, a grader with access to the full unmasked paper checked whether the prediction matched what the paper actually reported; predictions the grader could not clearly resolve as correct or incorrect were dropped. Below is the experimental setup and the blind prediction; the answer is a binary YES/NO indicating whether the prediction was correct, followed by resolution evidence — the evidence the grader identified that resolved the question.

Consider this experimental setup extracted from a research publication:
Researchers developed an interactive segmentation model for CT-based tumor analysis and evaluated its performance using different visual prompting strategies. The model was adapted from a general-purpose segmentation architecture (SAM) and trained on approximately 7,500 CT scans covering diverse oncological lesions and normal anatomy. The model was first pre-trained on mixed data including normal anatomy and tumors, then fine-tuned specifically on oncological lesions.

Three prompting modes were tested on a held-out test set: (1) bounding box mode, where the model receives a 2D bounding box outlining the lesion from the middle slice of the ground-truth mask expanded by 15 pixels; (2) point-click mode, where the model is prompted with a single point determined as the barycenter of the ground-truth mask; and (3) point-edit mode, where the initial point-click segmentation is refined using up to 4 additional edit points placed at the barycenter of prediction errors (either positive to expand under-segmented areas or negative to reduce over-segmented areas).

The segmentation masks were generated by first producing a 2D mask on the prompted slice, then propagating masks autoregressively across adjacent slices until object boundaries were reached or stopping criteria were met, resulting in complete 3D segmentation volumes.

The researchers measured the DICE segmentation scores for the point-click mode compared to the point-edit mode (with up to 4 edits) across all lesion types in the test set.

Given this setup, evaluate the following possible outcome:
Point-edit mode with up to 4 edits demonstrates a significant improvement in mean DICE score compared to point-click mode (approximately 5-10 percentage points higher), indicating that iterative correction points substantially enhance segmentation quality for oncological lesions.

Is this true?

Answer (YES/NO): YES